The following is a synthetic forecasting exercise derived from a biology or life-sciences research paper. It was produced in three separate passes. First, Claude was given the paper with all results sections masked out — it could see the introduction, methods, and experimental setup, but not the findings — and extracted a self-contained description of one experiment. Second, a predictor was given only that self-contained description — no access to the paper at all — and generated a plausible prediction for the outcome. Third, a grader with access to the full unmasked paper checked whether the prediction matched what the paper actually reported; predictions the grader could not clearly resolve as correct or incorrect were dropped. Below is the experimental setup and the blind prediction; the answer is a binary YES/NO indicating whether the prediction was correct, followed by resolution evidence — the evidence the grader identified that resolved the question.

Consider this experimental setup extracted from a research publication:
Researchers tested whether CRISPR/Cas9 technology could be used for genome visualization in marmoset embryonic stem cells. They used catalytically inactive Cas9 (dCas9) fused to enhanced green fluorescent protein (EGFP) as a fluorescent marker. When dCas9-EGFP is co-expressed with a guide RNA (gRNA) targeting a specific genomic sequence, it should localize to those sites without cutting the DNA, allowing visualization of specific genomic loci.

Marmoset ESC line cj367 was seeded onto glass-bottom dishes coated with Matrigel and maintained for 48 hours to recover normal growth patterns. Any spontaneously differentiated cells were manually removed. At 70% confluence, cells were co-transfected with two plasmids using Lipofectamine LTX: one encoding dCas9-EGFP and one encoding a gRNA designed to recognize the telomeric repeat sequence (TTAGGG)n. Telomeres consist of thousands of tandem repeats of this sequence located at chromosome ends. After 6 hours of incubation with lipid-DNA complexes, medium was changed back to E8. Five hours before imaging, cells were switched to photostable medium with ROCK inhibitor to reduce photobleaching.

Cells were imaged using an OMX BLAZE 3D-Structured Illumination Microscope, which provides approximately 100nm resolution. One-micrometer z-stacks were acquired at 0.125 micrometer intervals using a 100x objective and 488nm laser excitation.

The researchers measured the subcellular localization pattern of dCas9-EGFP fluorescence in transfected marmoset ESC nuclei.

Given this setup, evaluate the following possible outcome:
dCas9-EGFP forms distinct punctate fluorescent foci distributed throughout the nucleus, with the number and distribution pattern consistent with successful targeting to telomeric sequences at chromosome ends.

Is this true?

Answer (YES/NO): YES